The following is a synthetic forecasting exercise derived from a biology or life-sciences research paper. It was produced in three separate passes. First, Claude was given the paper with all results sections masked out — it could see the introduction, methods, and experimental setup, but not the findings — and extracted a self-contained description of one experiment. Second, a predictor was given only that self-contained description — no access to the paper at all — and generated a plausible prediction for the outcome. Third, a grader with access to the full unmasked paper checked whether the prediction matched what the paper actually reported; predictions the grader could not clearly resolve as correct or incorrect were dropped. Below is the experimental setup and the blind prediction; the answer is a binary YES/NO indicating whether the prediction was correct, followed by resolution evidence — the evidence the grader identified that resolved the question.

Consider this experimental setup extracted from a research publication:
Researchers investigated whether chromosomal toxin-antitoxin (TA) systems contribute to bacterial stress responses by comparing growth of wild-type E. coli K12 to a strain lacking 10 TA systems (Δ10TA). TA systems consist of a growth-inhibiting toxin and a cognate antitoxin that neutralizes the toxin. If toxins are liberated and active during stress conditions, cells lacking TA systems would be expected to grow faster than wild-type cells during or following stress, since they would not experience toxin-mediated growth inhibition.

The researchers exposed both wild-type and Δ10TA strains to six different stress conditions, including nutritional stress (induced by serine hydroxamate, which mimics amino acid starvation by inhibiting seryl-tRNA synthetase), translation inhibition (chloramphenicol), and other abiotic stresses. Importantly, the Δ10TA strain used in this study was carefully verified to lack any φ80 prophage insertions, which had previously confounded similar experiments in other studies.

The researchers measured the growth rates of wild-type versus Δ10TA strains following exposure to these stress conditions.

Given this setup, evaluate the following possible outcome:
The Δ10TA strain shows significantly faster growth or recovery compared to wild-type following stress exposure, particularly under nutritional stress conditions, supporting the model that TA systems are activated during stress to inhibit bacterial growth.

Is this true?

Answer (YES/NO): NO